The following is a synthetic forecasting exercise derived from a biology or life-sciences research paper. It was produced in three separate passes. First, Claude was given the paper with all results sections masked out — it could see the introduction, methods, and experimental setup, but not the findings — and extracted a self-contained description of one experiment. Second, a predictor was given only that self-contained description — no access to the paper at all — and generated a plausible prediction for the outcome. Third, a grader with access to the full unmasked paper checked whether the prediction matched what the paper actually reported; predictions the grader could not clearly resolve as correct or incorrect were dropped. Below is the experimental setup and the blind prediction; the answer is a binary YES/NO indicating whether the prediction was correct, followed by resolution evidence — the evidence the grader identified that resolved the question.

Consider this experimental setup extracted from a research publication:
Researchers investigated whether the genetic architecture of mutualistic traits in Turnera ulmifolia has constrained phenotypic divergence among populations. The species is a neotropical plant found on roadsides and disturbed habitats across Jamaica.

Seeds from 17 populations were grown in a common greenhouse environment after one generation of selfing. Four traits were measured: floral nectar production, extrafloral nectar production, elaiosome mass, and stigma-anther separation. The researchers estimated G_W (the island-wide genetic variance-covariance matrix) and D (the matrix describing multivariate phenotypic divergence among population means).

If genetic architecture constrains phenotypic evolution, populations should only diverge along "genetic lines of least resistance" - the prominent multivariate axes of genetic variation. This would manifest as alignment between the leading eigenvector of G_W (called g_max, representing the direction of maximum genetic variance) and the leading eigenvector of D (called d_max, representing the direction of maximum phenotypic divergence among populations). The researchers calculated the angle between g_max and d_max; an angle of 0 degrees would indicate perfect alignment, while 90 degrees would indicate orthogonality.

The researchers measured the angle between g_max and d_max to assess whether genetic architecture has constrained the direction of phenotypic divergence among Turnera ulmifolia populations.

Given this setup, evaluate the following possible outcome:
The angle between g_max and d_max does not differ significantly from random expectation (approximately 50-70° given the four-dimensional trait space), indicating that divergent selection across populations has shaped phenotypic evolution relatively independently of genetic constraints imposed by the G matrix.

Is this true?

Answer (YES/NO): NO